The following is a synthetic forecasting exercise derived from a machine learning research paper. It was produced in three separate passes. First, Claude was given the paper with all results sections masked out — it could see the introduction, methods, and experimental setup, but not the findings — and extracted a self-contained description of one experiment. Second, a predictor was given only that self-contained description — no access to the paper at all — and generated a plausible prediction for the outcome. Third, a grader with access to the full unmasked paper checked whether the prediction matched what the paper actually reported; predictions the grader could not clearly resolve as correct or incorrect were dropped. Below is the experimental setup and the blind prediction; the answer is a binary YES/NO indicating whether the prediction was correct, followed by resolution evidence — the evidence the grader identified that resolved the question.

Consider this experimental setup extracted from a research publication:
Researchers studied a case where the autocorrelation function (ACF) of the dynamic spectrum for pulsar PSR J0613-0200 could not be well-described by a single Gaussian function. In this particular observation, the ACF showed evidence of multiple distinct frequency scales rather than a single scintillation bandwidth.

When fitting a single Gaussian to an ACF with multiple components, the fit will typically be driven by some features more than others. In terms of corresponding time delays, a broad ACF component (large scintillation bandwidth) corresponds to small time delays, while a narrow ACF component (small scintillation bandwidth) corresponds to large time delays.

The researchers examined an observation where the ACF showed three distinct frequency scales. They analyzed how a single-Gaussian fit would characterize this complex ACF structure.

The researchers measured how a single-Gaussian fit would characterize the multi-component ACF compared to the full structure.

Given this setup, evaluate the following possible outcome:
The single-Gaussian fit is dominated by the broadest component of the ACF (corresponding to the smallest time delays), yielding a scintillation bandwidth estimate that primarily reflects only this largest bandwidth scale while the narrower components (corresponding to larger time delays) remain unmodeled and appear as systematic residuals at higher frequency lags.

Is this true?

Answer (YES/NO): YES